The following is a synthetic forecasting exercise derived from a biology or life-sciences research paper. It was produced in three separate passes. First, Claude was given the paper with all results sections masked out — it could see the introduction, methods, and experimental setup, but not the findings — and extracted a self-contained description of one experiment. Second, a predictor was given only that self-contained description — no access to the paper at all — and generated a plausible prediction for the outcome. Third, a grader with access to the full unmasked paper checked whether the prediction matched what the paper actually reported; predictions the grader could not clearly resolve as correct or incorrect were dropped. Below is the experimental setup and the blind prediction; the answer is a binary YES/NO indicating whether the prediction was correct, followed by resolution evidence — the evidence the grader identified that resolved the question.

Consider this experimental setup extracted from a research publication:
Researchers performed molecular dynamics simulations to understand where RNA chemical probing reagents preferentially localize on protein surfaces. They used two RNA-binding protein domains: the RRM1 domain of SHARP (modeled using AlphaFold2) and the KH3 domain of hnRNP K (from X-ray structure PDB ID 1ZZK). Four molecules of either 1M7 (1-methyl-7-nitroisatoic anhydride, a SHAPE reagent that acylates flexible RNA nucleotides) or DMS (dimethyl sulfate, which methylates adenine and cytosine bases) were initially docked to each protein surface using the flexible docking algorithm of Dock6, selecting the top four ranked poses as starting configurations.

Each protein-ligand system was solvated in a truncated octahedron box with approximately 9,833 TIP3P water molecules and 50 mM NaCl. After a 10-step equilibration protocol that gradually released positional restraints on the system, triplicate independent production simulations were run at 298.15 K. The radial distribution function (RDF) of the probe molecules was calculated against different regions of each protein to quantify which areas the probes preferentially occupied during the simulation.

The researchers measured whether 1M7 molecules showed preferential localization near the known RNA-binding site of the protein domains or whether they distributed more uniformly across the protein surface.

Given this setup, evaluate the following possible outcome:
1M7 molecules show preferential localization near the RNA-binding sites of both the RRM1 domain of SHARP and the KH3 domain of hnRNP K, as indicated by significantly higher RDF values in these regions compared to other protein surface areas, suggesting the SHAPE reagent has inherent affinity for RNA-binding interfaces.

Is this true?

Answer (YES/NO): NO